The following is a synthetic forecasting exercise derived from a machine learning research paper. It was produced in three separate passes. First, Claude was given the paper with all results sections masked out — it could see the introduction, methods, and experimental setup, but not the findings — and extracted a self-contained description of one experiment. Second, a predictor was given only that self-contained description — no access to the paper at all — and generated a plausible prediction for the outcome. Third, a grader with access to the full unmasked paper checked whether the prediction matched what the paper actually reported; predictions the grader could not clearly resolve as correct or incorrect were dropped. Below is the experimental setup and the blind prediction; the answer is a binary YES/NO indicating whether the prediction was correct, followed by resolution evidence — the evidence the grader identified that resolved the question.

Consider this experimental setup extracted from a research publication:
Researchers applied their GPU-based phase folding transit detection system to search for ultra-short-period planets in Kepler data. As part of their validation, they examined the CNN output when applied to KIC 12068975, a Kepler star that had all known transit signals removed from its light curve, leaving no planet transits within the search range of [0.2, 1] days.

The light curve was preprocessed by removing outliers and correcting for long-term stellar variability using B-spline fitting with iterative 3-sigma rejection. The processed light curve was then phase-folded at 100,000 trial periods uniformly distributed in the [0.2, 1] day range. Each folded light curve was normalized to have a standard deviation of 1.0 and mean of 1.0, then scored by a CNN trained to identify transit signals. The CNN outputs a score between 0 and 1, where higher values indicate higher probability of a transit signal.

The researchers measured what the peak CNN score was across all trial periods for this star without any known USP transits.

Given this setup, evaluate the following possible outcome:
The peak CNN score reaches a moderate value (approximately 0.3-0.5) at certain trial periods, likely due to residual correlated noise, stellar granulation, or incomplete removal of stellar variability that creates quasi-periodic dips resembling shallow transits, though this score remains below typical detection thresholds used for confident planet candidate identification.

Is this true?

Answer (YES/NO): NO